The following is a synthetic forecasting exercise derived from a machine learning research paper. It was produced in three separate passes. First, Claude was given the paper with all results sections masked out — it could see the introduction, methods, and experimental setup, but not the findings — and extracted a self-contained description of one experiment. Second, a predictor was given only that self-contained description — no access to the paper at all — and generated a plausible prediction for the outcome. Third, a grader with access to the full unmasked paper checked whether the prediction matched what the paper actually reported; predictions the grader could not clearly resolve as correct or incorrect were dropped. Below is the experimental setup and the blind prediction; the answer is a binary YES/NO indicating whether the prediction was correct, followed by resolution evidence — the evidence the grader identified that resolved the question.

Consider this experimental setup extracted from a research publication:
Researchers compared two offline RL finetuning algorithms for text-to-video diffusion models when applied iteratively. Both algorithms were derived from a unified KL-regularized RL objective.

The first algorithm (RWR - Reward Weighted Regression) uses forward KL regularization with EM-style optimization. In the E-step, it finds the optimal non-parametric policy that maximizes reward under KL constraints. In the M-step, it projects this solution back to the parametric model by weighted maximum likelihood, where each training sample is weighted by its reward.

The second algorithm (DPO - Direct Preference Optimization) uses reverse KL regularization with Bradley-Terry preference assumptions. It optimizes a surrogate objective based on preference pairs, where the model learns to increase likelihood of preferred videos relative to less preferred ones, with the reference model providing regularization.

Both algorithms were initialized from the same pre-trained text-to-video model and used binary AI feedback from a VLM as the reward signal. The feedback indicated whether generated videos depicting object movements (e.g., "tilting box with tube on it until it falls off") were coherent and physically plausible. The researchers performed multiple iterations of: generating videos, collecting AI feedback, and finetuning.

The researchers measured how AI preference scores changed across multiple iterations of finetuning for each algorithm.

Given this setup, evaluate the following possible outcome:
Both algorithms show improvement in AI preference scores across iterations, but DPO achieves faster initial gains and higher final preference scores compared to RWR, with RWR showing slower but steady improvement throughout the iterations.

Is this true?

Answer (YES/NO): NO